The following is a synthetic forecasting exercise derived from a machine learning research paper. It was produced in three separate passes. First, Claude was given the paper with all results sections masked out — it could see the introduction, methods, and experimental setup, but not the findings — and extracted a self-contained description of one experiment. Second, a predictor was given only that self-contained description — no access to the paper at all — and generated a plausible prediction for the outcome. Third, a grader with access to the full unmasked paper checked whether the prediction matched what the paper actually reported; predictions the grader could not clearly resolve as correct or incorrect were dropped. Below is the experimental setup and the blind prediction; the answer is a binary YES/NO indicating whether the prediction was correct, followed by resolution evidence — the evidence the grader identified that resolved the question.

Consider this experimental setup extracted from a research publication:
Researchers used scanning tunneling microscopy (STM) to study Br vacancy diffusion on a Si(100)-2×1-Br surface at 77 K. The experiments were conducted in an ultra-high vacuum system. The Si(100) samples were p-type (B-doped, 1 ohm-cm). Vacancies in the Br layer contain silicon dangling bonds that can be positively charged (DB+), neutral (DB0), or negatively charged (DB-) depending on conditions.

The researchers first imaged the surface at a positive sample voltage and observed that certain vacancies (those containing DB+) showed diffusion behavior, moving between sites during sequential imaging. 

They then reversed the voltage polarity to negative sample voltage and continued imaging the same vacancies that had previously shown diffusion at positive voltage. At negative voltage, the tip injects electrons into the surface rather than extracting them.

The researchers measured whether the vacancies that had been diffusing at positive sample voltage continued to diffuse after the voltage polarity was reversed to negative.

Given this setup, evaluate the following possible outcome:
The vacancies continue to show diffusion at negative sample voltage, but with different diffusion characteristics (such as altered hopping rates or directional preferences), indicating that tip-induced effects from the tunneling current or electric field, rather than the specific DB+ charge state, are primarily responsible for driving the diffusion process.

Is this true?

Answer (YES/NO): NO